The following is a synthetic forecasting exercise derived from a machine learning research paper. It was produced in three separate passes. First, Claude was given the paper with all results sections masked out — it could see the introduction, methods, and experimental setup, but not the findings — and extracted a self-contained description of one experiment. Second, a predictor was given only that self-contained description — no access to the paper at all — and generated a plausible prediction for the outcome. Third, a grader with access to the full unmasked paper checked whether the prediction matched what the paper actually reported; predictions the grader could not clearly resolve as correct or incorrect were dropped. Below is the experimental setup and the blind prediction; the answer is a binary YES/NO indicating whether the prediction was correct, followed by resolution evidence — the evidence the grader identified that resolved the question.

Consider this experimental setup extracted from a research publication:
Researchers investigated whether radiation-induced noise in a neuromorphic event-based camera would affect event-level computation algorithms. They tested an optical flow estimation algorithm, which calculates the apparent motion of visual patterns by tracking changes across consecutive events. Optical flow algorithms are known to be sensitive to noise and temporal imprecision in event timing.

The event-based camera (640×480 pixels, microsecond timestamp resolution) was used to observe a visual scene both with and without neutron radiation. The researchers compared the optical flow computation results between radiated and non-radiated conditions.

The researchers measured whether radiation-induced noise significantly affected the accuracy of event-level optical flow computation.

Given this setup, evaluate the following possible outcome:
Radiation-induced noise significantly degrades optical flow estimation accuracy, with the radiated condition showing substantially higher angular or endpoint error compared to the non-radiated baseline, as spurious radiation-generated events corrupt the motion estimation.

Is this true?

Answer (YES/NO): NO